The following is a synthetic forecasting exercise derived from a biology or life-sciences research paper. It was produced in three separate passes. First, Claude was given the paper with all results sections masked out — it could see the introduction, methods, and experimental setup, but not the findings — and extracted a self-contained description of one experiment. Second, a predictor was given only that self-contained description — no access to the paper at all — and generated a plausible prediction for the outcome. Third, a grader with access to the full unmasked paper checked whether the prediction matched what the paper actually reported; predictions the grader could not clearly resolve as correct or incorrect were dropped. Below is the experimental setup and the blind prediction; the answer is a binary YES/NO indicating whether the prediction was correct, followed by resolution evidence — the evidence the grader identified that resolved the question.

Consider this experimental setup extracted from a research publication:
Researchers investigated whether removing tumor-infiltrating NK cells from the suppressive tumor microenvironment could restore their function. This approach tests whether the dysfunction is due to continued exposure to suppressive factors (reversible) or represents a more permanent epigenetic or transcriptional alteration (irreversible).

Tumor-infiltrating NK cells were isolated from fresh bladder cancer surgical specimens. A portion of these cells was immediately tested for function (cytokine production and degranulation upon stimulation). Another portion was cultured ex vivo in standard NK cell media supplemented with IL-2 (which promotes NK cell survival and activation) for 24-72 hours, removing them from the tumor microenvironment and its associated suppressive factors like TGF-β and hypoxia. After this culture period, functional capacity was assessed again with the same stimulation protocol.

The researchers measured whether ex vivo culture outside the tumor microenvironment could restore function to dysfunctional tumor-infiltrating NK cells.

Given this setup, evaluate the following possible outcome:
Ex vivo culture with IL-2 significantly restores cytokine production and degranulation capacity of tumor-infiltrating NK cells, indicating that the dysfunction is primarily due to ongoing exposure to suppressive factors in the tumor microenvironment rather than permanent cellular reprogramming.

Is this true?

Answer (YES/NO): YES